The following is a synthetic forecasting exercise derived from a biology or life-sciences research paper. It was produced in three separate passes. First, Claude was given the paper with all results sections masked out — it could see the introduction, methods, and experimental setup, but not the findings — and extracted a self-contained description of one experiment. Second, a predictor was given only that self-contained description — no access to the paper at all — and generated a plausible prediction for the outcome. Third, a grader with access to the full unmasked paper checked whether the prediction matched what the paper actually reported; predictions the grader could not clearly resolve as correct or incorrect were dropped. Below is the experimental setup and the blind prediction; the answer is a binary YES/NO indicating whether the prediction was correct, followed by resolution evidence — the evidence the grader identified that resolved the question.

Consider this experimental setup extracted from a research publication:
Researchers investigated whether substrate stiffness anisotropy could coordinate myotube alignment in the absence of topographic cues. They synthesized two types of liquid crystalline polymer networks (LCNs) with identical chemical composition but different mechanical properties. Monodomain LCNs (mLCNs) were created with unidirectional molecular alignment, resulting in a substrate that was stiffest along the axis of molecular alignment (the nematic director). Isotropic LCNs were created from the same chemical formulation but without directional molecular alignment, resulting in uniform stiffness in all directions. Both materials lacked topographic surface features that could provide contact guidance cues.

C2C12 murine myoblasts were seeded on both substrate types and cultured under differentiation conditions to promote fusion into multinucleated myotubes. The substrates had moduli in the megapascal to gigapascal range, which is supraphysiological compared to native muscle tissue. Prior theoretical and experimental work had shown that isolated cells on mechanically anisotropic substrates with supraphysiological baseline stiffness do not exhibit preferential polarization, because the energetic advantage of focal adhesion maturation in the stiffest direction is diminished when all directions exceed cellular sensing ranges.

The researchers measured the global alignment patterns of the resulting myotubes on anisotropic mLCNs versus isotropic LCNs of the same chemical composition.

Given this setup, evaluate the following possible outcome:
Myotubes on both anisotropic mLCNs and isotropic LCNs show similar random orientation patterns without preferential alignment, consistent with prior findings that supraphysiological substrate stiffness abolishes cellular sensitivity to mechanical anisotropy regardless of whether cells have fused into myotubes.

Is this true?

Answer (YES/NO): NO